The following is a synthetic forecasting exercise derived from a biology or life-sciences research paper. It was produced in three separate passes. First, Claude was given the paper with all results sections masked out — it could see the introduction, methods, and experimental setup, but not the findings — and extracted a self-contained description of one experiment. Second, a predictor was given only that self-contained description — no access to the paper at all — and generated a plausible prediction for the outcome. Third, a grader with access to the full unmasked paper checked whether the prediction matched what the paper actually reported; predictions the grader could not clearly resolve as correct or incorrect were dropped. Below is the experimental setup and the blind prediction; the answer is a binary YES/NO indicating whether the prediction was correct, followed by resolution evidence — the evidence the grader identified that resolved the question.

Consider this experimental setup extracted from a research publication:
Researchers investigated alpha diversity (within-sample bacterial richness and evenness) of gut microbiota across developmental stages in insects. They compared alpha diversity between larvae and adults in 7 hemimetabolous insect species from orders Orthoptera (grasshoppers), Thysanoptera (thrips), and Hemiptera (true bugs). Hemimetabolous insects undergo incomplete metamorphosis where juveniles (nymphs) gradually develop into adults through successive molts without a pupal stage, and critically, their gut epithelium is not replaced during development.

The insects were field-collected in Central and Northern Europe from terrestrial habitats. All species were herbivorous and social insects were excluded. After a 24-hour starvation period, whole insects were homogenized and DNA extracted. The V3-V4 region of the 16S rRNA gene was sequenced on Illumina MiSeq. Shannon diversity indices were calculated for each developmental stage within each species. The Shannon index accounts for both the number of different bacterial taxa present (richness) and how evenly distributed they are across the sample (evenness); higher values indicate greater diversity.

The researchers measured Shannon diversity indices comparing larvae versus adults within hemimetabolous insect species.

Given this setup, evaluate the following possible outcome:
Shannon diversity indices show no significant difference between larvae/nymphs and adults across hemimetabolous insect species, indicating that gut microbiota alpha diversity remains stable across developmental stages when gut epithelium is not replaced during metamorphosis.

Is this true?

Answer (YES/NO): NO